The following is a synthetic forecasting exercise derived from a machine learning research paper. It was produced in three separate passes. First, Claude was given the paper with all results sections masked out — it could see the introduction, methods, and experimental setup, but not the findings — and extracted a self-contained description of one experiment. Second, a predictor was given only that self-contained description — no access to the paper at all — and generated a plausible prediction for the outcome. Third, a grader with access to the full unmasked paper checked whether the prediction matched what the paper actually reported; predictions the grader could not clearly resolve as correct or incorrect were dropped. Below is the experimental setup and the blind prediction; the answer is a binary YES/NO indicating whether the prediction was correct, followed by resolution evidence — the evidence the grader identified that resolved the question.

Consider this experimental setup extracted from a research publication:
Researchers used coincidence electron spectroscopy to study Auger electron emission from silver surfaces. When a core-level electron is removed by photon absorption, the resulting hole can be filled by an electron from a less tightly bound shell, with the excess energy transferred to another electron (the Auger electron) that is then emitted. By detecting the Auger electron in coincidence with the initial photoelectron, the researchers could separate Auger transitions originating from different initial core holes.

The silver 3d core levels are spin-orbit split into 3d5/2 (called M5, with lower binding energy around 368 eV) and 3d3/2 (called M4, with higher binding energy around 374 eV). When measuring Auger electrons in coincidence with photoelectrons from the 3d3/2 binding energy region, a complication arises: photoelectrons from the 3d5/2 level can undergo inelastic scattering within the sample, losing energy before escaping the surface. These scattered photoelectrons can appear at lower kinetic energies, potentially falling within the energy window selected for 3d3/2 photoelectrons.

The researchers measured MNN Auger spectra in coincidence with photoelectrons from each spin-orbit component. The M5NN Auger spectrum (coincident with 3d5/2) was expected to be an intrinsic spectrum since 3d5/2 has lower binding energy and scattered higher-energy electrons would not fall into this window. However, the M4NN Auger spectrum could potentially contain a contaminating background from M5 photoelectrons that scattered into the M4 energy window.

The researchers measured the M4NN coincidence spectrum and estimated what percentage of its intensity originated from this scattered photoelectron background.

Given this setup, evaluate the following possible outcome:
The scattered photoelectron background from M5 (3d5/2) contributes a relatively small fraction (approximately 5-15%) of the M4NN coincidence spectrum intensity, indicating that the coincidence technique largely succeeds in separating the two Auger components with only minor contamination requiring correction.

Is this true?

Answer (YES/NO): YES